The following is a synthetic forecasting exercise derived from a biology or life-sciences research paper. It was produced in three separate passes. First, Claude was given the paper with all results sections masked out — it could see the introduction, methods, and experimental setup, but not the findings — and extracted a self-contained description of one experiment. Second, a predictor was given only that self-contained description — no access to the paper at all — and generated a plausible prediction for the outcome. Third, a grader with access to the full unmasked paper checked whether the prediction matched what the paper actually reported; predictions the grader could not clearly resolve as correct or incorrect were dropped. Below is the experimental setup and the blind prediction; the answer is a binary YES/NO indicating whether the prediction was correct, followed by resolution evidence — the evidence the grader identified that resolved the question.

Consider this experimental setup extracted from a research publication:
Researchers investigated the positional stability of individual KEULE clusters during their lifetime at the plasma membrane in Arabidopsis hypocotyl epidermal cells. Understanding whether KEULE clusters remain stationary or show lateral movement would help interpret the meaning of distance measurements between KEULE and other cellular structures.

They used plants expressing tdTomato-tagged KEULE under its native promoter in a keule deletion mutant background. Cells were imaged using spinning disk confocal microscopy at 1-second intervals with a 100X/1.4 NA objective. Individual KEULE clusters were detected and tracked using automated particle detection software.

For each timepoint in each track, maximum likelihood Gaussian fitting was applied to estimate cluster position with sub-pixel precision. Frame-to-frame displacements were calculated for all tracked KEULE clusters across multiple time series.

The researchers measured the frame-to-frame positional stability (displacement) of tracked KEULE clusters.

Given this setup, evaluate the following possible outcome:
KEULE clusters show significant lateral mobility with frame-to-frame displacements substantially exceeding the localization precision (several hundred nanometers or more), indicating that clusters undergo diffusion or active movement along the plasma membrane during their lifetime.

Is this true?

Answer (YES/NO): NO